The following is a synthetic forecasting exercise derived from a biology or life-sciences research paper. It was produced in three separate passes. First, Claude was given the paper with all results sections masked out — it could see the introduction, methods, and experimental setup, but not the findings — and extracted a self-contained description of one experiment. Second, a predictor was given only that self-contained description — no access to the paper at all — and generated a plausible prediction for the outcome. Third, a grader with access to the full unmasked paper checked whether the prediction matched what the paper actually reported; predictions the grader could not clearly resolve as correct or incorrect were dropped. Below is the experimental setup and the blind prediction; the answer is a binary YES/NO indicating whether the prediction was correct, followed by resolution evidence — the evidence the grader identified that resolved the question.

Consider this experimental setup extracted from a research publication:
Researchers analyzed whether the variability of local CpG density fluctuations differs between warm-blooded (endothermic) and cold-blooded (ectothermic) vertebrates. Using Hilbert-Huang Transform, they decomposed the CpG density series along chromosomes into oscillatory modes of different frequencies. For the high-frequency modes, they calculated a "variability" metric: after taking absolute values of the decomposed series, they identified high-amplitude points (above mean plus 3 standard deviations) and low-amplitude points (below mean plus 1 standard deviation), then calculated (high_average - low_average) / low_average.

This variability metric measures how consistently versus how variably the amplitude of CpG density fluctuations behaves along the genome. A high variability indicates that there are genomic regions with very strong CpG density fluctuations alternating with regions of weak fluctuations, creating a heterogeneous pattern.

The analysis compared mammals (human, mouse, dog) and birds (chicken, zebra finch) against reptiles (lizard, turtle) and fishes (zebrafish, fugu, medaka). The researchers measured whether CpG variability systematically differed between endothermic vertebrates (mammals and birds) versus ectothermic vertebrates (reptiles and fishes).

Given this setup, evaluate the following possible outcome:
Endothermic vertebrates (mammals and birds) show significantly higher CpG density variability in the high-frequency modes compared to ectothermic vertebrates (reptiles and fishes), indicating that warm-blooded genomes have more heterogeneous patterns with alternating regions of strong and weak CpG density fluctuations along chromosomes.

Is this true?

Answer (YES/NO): YES